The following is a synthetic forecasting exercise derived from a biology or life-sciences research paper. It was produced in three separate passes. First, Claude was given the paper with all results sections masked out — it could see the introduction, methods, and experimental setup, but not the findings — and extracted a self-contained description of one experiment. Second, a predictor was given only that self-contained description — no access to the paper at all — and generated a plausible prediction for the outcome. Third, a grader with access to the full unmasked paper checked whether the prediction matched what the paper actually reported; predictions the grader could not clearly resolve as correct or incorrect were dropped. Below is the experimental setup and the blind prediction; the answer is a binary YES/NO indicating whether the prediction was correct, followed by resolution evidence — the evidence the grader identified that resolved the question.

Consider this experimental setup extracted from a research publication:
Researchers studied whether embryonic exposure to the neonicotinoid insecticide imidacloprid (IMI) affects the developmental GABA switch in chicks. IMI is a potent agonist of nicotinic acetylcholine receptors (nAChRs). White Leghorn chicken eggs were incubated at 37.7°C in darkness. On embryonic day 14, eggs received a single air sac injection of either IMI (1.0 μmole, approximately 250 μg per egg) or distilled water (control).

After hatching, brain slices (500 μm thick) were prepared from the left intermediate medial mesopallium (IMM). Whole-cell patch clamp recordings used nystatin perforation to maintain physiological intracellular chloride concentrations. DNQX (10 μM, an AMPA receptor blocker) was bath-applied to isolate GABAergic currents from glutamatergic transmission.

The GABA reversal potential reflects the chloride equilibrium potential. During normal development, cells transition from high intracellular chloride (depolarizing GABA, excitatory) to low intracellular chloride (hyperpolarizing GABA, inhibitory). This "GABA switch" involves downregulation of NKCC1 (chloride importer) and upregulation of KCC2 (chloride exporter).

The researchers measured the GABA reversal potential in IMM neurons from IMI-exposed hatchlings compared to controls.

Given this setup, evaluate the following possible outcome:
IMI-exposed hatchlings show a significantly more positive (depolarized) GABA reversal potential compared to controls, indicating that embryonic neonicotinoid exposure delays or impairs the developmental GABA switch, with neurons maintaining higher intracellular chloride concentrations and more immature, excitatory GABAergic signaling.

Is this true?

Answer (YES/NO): YES